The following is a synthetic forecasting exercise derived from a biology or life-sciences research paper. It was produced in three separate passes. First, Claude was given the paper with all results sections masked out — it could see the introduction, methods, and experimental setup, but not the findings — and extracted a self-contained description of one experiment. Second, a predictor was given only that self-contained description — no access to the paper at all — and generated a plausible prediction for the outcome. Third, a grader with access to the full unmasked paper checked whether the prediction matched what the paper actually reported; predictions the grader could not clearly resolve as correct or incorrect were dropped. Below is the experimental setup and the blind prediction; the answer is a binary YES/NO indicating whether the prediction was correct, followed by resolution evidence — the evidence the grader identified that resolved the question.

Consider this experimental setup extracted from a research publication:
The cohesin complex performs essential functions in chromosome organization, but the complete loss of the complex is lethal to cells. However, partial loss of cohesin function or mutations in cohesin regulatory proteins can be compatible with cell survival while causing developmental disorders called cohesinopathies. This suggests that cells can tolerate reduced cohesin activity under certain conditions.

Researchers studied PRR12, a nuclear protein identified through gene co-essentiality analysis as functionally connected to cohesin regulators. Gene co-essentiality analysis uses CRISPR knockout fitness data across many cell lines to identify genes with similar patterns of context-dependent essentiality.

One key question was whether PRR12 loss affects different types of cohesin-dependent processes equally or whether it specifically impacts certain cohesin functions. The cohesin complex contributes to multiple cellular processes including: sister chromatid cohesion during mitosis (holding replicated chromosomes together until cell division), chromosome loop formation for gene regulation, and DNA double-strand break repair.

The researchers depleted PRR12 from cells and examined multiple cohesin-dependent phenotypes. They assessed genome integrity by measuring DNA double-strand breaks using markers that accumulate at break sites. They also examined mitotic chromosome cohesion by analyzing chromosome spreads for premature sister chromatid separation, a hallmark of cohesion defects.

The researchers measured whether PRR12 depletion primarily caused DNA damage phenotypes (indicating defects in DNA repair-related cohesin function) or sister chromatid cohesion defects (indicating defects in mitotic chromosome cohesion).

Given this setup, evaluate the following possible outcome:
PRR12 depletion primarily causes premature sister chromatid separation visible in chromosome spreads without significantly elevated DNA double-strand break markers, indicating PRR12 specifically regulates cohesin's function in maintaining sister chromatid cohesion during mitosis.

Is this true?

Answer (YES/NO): NO